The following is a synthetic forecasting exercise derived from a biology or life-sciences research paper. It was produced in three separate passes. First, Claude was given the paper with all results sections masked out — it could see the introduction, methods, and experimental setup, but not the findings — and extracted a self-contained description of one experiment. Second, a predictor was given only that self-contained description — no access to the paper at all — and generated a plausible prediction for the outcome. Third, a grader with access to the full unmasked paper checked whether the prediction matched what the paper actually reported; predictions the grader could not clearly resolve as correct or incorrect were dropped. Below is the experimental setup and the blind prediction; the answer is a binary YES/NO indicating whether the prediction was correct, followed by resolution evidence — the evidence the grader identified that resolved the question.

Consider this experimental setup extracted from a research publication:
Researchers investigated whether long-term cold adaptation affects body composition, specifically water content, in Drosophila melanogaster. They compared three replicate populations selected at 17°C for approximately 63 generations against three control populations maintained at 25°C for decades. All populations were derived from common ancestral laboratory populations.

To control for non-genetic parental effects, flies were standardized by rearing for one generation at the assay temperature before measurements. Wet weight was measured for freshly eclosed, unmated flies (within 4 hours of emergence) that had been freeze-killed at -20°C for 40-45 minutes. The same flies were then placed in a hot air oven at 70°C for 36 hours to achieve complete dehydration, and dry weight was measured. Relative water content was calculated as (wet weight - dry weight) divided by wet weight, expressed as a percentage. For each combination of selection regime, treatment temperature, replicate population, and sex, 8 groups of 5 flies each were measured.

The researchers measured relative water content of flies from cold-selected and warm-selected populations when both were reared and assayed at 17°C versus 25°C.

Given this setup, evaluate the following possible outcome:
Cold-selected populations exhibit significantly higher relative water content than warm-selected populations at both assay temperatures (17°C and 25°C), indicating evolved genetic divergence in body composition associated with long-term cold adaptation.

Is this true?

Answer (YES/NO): NO